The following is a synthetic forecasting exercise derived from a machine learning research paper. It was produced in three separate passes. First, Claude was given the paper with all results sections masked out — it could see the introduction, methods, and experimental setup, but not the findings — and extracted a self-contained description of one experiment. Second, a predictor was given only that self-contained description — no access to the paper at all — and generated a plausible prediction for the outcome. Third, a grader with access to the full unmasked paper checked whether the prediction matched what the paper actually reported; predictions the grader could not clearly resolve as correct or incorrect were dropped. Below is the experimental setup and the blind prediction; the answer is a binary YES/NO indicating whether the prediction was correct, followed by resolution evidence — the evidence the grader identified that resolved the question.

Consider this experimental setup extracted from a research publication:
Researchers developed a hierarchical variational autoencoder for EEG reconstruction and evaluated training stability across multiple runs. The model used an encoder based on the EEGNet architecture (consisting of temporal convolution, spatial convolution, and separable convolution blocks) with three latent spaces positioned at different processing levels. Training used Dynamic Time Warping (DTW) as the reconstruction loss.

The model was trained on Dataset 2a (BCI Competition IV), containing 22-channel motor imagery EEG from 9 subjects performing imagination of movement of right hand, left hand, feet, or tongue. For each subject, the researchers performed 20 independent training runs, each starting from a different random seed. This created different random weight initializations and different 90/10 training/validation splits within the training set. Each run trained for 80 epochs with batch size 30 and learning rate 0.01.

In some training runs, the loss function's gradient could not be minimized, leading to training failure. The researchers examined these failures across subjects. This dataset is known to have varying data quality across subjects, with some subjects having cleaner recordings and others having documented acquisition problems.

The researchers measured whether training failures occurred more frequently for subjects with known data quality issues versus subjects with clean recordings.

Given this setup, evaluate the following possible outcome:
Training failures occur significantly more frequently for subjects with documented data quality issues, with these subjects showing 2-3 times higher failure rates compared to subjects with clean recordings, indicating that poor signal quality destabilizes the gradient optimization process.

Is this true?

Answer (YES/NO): NO